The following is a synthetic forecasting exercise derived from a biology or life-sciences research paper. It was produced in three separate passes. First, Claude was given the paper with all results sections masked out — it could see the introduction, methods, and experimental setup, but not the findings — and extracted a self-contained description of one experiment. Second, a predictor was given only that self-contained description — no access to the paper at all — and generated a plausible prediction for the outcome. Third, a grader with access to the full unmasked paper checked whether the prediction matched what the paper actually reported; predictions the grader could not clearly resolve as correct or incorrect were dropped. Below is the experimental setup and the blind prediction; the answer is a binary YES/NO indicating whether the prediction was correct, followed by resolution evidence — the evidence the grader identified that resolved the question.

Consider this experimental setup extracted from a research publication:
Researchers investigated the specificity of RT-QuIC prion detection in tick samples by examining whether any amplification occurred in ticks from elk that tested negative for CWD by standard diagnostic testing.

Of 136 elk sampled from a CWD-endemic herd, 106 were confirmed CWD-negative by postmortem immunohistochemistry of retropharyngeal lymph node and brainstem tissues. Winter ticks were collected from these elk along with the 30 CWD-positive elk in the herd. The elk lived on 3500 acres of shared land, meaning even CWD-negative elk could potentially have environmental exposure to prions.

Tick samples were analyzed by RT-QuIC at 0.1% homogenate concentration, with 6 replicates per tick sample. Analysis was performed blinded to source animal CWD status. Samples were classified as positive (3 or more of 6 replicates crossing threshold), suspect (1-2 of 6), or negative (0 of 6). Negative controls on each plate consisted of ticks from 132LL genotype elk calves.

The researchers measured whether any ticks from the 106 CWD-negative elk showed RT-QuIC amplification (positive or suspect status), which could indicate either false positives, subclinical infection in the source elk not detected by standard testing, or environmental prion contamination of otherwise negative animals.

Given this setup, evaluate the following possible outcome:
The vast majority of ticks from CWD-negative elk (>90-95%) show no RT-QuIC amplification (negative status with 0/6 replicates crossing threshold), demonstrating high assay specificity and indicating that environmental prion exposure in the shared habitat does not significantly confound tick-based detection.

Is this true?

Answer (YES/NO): YES